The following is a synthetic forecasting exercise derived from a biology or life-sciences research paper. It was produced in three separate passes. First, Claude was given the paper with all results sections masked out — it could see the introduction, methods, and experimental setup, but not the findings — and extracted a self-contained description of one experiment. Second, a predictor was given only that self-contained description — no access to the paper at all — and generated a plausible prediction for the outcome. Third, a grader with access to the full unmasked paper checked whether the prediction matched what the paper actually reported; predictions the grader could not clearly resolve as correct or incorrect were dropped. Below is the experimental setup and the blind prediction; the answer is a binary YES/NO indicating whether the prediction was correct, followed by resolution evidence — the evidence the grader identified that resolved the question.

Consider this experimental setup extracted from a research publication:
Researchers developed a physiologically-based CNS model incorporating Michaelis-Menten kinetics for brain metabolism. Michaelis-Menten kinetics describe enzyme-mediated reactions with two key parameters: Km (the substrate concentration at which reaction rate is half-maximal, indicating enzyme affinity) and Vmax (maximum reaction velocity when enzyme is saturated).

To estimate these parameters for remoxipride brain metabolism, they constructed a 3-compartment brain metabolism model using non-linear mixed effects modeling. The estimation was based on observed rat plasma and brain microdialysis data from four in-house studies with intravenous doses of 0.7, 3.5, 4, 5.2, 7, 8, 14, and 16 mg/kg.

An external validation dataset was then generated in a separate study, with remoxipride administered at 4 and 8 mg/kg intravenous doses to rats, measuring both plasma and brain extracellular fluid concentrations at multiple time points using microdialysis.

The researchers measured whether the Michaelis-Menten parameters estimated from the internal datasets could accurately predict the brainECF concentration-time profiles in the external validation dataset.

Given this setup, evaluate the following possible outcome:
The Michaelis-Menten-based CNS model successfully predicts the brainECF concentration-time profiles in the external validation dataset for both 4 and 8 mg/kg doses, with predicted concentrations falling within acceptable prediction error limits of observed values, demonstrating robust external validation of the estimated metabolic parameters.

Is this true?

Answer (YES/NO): YES